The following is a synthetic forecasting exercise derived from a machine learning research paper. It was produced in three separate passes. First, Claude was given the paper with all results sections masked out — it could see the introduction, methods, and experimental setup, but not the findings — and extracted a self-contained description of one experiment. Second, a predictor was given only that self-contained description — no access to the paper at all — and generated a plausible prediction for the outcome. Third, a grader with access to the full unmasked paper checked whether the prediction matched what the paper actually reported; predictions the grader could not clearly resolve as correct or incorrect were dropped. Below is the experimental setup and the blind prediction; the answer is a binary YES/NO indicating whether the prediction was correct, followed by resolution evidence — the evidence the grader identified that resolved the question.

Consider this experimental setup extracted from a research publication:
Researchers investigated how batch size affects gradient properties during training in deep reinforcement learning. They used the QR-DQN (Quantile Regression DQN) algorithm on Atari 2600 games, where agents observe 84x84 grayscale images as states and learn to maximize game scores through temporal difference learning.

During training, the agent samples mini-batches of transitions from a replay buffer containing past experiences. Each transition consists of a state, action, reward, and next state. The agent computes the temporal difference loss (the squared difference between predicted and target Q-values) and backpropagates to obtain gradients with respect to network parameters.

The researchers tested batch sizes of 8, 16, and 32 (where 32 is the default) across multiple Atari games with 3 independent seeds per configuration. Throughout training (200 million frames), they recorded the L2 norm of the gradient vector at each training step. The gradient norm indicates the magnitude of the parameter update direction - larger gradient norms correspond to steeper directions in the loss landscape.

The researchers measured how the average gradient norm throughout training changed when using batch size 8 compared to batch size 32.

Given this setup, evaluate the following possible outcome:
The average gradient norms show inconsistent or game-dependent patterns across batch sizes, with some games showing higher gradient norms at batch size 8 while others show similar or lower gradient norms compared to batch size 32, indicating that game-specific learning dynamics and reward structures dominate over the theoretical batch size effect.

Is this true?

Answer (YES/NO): NO